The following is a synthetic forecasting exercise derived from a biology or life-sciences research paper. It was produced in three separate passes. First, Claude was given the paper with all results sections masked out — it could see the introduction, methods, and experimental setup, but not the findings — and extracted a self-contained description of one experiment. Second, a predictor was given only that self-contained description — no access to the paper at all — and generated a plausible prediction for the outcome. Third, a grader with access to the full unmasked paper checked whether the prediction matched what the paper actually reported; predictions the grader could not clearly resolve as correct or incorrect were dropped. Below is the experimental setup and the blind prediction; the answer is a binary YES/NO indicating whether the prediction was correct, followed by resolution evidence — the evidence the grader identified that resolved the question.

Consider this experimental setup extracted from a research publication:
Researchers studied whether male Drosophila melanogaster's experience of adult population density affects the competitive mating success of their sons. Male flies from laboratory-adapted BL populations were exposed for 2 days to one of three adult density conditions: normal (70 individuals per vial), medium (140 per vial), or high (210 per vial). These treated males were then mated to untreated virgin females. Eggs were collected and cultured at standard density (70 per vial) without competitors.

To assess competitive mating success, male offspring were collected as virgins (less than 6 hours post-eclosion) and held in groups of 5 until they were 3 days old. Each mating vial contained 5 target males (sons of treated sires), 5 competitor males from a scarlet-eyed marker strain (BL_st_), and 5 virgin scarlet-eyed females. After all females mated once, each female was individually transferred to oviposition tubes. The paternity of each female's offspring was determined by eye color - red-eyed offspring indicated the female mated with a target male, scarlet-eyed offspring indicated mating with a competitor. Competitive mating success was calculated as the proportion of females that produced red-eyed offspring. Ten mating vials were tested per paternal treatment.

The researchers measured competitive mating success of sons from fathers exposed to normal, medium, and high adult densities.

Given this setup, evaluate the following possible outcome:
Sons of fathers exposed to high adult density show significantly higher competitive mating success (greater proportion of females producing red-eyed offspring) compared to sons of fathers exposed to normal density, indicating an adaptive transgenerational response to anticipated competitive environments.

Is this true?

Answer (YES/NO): NO